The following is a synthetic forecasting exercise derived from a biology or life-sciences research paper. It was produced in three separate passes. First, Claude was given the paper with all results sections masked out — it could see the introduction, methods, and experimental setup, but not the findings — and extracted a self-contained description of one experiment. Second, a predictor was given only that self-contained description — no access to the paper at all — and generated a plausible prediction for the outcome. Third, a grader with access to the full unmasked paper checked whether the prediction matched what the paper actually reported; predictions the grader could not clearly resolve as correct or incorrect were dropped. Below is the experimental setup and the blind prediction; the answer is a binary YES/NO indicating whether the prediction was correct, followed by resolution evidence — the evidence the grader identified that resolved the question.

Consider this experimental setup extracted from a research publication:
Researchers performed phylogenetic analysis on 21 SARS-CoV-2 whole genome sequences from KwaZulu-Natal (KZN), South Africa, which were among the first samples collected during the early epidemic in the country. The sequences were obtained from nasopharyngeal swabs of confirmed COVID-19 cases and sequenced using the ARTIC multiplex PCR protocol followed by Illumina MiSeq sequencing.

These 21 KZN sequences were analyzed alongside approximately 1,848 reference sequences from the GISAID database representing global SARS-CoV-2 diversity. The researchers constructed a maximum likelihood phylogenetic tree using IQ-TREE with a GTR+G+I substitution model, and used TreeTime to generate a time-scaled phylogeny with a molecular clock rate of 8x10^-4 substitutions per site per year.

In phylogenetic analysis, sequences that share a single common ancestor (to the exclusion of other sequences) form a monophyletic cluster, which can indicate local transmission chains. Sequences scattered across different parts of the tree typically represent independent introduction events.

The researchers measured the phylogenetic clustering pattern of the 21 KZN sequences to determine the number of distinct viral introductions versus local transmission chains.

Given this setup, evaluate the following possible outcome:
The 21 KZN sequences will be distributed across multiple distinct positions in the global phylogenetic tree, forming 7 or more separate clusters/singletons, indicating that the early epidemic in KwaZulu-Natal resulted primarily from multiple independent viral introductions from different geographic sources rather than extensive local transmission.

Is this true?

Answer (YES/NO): YES